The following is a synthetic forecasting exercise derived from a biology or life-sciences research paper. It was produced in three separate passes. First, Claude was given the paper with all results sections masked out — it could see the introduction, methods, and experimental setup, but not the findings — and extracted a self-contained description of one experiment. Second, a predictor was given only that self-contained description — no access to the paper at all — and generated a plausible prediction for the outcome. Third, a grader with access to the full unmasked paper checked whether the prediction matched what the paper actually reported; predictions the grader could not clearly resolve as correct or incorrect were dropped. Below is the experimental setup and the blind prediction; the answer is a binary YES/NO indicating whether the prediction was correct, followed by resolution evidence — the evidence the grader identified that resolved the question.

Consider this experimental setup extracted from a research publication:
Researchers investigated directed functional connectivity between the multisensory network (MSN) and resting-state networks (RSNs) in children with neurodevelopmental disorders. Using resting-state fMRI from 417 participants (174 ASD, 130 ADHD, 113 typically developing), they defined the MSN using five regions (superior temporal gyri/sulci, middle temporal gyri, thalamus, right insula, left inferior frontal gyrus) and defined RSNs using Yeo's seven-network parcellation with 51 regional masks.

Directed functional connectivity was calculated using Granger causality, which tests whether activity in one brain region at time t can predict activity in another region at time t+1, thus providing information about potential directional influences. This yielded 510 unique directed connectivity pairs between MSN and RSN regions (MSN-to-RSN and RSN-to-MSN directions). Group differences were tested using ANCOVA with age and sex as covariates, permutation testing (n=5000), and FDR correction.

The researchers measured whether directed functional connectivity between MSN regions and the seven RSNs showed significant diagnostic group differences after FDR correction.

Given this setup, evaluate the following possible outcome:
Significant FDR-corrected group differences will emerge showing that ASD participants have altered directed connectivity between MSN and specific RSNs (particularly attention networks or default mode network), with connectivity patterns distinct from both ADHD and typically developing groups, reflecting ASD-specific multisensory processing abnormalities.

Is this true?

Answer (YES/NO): NO